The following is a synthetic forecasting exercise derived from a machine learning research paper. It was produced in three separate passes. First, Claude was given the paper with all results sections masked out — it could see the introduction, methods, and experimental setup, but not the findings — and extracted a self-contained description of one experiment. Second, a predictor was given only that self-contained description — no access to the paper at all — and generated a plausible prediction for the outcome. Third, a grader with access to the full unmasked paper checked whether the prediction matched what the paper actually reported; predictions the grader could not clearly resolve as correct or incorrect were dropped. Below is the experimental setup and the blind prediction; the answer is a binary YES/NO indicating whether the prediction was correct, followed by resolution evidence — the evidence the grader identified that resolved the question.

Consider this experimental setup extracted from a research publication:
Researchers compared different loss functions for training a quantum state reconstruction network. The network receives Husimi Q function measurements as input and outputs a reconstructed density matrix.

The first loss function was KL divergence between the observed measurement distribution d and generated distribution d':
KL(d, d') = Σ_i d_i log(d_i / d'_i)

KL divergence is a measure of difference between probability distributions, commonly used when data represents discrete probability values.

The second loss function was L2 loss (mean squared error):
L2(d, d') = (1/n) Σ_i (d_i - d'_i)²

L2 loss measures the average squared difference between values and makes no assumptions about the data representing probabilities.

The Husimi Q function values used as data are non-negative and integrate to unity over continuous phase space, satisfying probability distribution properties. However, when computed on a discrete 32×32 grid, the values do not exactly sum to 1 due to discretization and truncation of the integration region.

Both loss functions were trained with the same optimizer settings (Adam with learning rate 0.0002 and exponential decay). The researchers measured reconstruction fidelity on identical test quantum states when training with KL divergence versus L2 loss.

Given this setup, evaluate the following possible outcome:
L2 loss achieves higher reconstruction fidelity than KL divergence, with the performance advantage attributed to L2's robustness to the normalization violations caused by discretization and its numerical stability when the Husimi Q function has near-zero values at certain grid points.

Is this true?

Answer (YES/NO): NO